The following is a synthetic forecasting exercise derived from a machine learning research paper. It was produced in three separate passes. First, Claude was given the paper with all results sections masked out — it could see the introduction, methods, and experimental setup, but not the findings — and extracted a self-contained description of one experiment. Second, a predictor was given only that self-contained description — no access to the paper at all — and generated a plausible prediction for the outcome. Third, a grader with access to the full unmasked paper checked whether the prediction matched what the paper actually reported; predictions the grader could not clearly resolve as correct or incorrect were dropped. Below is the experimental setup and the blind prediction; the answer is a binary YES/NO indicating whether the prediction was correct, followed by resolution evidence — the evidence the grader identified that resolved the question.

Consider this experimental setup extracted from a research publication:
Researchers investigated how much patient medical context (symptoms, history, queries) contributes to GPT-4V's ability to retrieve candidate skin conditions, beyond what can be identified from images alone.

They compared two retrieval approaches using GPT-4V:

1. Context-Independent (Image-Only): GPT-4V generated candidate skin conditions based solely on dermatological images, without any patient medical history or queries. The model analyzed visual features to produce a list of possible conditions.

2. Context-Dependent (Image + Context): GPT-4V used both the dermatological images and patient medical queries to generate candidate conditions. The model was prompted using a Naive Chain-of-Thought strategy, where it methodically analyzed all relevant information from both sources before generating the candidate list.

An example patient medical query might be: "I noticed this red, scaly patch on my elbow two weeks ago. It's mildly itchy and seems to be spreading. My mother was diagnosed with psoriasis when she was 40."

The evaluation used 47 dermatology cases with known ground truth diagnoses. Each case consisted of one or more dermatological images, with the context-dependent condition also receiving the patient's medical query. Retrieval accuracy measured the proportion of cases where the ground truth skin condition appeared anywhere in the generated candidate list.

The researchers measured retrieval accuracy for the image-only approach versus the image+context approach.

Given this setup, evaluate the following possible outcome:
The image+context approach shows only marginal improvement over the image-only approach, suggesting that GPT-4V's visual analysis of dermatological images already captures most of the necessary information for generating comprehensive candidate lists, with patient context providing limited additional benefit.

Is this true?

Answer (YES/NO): NO